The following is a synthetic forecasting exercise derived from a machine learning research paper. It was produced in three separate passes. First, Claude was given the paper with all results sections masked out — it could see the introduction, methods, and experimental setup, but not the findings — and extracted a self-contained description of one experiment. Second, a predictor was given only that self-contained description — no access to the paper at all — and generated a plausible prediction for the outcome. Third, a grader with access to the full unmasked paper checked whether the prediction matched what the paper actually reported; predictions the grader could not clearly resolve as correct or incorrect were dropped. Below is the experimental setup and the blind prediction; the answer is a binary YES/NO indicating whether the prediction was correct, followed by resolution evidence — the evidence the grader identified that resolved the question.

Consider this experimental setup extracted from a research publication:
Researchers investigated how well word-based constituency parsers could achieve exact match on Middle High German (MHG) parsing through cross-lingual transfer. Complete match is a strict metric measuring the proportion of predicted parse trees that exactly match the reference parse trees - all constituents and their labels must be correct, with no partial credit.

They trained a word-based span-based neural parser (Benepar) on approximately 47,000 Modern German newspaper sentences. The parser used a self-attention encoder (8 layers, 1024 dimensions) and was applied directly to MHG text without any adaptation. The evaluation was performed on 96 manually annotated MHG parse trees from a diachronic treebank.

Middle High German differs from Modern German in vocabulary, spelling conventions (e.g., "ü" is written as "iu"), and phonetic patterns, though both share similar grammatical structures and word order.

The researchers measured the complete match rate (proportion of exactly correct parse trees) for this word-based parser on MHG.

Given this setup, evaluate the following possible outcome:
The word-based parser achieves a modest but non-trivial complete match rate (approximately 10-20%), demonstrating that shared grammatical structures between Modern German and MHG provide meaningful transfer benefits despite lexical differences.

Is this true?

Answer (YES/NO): NO